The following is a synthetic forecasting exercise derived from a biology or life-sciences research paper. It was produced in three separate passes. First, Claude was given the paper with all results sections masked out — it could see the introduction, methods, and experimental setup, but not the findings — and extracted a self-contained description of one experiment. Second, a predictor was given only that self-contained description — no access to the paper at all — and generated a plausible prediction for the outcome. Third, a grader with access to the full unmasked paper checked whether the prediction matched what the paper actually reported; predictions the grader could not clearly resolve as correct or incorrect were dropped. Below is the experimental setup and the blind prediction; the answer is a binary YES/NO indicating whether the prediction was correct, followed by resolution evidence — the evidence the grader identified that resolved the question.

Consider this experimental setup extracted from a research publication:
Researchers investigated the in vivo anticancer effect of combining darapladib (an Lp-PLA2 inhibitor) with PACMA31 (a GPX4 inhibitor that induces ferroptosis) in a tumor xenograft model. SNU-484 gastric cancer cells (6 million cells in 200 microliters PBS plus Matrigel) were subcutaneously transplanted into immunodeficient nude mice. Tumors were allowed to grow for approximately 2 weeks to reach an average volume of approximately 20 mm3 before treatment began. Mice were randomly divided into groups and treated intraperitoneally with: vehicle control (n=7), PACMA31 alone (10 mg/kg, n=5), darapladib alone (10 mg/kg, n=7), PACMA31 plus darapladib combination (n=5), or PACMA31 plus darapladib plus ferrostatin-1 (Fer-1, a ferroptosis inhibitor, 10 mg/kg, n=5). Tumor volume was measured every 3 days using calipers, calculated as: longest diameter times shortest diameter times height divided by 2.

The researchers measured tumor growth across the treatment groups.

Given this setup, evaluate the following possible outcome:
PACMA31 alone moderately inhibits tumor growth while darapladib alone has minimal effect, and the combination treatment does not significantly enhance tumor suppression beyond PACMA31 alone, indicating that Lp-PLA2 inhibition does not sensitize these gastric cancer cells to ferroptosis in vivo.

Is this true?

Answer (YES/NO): NO